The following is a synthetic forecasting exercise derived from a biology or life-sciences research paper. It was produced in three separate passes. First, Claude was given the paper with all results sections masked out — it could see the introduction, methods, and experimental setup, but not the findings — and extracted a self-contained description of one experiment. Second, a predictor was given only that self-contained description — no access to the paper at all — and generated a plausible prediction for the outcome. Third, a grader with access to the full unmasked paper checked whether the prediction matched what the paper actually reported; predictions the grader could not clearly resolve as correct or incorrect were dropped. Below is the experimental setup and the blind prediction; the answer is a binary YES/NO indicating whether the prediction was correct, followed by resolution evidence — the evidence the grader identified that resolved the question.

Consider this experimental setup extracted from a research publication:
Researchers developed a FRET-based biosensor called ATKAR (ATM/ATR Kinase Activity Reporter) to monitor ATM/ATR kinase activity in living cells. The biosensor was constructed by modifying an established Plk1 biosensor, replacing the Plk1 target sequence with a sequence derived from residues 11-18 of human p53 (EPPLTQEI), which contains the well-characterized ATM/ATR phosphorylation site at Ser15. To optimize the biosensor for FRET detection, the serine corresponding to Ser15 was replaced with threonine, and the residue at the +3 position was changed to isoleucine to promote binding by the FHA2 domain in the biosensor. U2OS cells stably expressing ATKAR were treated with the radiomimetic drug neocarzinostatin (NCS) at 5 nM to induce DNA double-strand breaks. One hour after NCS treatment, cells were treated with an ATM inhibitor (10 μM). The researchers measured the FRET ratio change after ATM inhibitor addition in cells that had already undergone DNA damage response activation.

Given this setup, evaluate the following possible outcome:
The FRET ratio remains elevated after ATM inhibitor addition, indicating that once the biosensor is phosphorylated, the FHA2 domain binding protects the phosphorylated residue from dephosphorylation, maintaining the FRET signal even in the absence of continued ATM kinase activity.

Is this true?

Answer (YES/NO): NO